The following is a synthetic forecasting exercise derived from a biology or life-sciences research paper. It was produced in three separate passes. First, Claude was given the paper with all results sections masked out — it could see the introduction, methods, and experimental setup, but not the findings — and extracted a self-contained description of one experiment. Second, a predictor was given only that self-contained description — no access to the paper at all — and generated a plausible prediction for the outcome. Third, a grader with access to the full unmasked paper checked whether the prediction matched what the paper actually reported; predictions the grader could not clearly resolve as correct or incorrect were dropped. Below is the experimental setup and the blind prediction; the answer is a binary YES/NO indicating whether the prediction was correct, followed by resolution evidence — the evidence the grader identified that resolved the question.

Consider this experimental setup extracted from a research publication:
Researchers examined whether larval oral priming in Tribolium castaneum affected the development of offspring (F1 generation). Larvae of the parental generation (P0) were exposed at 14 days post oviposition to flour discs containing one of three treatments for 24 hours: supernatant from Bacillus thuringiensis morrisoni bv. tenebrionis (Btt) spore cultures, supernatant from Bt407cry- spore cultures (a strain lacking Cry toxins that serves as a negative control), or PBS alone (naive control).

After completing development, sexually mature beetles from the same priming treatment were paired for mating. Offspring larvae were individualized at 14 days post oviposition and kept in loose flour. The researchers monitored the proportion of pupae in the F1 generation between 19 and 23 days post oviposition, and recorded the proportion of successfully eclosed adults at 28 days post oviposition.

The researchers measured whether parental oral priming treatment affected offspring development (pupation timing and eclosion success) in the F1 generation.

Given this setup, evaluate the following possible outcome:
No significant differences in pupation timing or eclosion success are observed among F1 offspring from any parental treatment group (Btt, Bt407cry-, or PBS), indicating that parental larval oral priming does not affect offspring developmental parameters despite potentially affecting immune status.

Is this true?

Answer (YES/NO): NO